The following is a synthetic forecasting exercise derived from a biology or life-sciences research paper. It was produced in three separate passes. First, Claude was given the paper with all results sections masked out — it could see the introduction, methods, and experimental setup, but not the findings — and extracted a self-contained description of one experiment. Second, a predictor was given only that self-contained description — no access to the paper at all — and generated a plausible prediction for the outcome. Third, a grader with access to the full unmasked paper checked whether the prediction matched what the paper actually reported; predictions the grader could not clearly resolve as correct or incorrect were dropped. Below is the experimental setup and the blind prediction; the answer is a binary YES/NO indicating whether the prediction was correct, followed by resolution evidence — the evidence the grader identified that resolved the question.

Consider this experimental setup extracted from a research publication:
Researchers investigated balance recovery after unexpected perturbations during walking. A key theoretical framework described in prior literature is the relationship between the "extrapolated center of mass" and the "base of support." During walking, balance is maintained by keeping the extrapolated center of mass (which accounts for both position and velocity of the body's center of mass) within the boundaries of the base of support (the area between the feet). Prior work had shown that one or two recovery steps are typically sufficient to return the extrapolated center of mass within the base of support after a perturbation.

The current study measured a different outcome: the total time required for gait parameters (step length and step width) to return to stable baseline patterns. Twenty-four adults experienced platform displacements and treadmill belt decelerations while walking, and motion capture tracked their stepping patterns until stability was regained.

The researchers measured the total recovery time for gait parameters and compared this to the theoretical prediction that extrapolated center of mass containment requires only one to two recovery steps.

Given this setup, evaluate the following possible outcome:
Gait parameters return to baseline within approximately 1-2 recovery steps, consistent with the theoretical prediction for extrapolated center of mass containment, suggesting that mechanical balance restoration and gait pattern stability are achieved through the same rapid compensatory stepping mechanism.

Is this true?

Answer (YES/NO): NO